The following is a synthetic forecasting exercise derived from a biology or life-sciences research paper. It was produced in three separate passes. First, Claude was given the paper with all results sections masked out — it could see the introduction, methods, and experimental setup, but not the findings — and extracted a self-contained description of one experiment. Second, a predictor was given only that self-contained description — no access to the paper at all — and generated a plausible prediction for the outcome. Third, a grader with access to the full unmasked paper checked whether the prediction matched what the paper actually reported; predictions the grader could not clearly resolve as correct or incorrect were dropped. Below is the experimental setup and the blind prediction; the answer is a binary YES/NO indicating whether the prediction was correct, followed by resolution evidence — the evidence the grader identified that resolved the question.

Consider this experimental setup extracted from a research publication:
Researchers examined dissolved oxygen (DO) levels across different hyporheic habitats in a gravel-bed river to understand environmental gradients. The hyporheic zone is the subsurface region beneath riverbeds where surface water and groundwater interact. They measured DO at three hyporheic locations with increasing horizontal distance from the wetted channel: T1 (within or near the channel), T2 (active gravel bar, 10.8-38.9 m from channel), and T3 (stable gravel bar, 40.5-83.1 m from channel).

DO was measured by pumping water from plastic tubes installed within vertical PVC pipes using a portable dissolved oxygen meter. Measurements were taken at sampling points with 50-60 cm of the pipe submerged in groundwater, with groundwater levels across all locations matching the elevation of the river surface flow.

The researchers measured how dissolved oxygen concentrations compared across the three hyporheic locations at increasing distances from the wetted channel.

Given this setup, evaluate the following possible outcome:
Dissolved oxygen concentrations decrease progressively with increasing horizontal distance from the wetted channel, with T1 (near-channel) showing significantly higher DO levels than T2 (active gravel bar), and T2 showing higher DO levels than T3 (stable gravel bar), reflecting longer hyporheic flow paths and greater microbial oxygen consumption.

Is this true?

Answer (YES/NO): NO